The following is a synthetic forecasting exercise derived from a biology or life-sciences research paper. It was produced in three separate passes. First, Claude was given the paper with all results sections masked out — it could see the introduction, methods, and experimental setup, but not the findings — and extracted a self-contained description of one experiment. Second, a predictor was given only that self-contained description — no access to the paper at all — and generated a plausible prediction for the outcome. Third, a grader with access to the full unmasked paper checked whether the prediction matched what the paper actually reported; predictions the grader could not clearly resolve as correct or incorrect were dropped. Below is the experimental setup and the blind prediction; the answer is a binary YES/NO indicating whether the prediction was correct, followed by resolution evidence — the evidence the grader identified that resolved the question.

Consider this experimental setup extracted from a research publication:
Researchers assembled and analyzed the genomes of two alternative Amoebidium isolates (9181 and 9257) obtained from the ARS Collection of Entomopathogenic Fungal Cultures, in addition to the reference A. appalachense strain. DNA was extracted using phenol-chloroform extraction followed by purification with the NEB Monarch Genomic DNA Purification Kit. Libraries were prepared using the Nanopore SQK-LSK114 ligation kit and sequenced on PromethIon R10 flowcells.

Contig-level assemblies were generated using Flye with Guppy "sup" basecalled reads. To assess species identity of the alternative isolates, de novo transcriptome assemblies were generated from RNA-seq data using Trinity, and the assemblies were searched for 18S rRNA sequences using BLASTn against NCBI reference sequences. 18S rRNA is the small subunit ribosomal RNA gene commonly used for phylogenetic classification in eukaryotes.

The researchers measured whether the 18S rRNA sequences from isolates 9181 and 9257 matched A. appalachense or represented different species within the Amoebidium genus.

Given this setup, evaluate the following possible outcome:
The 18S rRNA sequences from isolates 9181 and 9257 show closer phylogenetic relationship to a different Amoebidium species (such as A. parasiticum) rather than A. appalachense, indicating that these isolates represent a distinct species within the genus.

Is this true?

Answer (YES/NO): NO